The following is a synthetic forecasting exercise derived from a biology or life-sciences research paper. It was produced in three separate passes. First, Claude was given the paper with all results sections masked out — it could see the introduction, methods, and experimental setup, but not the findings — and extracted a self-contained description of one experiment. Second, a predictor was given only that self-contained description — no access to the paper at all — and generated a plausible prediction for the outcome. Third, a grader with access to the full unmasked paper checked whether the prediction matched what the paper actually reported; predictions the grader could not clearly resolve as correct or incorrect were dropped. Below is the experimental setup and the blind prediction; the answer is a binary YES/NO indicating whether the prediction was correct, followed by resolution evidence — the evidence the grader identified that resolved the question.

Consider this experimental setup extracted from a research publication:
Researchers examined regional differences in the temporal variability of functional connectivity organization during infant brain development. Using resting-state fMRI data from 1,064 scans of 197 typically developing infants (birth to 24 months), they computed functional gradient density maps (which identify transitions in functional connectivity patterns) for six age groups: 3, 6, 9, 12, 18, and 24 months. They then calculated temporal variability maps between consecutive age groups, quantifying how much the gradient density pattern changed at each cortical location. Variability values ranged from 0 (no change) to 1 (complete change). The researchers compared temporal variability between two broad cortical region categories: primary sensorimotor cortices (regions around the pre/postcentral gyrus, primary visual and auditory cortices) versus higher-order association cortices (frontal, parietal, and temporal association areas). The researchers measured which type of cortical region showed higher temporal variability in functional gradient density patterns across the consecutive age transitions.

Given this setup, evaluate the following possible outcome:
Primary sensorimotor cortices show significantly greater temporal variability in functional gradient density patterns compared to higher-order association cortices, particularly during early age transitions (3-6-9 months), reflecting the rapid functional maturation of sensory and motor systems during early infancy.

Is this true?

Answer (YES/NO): NO